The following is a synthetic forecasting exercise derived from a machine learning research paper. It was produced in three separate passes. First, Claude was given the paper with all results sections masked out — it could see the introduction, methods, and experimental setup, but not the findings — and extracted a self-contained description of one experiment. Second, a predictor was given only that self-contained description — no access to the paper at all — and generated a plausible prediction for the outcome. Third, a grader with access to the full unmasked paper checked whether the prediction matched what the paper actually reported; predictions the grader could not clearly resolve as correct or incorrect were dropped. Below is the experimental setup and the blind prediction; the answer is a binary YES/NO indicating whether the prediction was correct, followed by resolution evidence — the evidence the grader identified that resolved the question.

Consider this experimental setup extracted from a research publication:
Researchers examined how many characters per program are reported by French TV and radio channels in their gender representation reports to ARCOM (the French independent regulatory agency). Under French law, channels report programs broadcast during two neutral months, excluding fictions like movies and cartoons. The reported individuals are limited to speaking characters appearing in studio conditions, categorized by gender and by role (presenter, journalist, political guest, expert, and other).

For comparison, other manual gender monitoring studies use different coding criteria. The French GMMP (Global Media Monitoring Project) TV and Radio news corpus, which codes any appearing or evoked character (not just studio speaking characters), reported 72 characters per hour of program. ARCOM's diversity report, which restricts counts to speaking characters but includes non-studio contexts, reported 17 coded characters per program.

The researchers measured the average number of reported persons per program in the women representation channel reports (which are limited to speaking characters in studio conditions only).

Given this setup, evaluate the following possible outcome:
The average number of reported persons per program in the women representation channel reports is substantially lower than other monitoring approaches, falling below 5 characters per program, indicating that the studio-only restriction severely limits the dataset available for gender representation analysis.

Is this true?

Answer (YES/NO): YES